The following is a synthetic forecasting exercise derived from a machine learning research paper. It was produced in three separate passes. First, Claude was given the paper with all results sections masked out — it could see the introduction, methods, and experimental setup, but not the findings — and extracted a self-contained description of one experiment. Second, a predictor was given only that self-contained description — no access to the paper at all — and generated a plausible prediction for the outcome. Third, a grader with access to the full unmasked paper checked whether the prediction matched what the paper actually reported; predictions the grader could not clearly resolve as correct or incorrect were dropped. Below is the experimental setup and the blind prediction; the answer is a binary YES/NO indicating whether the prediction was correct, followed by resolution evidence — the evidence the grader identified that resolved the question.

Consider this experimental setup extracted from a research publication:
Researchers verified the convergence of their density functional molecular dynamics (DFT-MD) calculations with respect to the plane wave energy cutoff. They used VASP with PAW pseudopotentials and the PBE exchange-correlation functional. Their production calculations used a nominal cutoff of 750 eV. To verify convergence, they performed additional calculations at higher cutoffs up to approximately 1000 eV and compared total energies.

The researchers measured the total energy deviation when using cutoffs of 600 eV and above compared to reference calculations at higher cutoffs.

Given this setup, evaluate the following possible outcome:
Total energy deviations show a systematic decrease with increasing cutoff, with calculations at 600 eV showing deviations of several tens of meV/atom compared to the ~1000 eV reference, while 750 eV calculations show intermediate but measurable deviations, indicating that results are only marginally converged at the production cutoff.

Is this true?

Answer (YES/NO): NO